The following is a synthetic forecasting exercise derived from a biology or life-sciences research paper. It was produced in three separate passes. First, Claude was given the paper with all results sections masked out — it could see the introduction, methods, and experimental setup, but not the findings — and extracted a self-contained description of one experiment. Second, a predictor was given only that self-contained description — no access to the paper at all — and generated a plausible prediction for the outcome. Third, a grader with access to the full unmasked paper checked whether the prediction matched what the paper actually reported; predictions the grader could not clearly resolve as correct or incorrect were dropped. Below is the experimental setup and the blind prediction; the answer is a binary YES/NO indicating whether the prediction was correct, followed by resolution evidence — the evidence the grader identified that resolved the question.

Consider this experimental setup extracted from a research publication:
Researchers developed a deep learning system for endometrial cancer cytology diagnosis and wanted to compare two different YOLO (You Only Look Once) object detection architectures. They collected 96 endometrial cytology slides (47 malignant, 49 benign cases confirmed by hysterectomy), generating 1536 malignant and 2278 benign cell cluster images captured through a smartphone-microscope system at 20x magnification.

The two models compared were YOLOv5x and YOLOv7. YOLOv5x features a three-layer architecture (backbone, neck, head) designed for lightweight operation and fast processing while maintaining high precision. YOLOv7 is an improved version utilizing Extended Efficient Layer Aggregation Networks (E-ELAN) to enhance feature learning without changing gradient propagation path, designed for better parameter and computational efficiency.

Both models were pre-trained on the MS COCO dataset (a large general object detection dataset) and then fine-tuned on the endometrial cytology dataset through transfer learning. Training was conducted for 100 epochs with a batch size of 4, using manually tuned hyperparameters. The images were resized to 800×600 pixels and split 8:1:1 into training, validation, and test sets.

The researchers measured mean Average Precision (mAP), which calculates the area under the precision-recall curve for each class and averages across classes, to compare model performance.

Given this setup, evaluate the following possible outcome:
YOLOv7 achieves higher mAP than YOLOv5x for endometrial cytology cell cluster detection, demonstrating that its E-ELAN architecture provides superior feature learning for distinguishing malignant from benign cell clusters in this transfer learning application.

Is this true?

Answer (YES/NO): NO